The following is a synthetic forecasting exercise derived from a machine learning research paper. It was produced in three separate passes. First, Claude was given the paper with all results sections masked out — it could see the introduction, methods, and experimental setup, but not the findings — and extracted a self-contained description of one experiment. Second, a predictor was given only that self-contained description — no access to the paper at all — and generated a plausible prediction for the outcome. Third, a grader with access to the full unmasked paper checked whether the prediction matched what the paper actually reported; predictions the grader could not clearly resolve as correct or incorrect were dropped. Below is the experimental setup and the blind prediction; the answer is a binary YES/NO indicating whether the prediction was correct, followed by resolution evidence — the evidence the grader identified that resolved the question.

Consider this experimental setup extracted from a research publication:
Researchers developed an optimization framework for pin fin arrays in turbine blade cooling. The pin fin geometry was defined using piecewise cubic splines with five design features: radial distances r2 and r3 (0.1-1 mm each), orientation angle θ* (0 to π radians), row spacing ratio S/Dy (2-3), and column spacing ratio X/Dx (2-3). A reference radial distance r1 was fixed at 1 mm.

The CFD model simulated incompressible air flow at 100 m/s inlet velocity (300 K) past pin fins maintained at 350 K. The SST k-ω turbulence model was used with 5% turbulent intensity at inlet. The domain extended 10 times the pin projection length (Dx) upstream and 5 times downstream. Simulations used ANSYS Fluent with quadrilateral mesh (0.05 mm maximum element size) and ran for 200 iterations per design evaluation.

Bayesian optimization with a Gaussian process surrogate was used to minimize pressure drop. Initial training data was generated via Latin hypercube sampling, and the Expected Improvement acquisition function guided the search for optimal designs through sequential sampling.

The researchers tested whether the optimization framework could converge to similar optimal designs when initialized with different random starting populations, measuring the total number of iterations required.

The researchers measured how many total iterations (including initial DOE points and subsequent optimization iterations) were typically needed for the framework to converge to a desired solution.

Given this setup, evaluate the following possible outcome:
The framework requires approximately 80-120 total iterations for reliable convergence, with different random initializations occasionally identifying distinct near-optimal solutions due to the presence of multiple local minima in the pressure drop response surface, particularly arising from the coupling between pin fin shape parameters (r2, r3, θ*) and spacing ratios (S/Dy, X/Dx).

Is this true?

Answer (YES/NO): NO